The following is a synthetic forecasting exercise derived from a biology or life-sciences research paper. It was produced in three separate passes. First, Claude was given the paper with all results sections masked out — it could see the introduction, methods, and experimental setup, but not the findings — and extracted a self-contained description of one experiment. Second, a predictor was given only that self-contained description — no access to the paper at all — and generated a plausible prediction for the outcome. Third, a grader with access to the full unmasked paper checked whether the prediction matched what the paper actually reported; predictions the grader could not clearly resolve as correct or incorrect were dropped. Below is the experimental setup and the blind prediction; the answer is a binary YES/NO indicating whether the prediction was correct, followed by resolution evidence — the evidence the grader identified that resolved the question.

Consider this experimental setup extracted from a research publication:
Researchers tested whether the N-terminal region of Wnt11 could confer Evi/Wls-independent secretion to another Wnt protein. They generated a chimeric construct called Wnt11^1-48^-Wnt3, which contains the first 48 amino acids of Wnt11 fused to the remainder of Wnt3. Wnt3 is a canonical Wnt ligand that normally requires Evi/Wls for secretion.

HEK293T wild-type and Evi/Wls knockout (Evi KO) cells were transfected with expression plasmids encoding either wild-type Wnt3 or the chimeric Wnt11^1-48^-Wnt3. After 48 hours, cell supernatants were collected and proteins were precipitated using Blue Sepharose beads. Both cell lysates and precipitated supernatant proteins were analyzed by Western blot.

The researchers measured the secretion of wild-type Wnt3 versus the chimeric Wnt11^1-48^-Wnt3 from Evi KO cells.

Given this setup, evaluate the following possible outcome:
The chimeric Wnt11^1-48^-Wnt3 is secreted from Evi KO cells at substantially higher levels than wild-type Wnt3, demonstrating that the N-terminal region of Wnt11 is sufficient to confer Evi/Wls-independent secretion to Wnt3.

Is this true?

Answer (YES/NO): YES